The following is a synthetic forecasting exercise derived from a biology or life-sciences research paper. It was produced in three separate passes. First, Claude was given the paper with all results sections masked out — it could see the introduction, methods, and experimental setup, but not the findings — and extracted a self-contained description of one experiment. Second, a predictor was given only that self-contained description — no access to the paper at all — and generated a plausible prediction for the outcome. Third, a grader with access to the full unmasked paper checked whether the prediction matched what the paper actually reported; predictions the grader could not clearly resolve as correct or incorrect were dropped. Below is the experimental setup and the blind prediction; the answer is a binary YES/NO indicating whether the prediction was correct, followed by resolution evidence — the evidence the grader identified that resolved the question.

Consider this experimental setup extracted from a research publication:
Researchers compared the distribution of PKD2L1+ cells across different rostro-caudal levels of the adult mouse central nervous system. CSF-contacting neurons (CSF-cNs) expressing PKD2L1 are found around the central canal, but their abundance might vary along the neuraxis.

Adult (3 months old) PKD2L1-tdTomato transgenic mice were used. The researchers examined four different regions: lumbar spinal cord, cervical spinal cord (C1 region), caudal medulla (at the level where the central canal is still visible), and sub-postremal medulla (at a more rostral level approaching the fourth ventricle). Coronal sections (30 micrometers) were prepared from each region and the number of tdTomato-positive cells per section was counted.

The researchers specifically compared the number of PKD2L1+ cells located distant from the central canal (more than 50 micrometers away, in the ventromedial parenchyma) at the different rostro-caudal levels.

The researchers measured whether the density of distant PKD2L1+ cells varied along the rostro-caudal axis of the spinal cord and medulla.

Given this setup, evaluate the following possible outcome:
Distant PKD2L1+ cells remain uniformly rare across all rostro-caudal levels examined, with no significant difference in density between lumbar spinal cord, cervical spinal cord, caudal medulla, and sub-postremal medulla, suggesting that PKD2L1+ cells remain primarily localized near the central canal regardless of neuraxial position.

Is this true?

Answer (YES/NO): NO